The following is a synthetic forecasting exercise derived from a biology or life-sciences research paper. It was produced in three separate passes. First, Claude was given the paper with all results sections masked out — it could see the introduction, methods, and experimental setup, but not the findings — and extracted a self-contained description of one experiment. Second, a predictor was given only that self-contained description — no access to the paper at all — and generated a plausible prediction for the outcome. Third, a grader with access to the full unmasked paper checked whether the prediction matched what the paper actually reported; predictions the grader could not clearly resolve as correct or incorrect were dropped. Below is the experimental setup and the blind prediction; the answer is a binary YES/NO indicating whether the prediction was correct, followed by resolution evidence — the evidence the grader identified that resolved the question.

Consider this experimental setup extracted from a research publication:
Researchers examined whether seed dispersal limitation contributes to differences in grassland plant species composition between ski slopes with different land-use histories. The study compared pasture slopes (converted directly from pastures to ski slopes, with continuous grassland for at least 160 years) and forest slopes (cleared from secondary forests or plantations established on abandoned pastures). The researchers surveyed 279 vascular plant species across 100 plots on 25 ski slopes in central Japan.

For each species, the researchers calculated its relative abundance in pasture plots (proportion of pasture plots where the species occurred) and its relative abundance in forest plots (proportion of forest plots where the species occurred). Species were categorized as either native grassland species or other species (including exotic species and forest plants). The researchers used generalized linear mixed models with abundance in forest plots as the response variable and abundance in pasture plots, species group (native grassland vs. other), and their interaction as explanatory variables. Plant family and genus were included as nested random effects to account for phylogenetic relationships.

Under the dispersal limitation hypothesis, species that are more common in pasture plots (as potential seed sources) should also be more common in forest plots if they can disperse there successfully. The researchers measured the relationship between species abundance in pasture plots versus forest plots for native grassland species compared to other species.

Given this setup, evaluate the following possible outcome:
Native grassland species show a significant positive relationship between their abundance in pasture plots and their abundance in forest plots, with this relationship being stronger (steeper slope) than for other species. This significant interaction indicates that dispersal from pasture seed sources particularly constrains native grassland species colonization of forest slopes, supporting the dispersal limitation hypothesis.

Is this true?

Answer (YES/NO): NO